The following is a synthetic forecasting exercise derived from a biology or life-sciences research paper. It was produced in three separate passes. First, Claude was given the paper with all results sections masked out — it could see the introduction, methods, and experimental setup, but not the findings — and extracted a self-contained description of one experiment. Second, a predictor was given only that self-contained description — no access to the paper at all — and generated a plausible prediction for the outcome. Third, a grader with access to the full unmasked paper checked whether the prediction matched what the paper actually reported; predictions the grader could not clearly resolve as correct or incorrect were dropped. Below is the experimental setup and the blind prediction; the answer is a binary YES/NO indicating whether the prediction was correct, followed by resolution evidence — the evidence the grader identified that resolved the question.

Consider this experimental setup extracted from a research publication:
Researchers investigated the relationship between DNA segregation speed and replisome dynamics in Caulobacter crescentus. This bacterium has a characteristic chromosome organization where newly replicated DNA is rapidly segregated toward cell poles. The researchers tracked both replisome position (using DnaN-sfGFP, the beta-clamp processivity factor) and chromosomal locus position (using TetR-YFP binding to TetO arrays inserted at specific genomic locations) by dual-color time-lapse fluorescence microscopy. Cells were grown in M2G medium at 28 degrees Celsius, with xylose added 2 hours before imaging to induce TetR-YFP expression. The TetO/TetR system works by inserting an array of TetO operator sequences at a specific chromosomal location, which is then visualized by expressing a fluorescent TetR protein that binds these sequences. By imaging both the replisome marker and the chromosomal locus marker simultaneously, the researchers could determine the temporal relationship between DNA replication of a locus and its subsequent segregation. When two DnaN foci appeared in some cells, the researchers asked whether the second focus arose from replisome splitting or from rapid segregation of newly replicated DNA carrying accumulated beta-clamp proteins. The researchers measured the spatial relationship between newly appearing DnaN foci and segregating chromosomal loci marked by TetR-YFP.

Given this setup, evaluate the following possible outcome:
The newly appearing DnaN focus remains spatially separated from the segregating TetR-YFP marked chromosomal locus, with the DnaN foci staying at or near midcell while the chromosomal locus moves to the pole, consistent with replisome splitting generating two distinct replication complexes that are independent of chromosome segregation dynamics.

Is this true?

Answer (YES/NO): NO